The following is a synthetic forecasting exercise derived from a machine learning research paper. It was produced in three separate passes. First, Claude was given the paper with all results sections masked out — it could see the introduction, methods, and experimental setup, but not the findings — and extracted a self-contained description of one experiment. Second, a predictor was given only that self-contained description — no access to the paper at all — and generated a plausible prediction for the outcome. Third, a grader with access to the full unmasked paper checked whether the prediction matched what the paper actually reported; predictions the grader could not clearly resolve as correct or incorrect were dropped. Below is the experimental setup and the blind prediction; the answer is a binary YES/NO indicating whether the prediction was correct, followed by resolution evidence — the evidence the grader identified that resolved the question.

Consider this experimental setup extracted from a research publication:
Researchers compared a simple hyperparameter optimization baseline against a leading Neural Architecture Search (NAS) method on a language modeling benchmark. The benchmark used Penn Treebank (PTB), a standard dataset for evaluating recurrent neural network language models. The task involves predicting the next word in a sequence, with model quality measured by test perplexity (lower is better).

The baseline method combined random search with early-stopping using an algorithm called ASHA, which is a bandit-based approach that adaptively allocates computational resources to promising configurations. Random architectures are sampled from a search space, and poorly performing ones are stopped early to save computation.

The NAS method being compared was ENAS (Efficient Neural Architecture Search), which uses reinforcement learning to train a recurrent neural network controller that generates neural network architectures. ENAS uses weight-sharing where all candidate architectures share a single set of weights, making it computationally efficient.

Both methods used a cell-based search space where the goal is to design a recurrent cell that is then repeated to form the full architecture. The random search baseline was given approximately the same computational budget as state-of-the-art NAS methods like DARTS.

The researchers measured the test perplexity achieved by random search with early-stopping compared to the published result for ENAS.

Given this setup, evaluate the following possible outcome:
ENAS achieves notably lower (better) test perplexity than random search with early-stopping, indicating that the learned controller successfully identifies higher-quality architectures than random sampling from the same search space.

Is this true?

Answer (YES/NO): NO